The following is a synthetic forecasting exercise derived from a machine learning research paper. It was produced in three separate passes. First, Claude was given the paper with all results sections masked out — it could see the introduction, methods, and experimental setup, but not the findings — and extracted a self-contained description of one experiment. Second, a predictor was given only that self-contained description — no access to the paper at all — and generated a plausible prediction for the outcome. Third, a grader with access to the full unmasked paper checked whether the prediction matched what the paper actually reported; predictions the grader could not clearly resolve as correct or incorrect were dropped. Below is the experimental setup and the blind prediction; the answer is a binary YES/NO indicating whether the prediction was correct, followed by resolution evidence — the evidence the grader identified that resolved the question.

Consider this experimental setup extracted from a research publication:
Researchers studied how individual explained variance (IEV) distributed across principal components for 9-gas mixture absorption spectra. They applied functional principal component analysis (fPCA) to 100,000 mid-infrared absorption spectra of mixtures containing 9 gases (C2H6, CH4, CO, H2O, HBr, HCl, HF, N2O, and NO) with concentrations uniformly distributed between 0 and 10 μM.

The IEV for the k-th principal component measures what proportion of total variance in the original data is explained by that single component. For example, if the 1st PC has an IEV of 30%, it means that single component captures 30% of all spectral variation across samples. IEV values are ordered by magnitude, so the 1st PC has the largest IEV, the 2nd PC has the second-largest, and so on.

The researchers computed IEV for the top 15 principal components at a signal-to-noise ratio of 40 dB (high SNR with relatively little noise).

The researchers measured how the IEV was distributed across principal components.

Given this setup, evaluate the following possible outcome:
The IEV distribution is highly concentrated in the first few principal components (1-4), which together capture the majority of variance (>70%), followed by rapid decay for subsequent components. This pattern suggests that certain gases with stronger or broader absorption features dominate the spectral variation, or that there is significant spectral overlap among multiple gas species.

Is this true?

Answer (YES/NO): NO